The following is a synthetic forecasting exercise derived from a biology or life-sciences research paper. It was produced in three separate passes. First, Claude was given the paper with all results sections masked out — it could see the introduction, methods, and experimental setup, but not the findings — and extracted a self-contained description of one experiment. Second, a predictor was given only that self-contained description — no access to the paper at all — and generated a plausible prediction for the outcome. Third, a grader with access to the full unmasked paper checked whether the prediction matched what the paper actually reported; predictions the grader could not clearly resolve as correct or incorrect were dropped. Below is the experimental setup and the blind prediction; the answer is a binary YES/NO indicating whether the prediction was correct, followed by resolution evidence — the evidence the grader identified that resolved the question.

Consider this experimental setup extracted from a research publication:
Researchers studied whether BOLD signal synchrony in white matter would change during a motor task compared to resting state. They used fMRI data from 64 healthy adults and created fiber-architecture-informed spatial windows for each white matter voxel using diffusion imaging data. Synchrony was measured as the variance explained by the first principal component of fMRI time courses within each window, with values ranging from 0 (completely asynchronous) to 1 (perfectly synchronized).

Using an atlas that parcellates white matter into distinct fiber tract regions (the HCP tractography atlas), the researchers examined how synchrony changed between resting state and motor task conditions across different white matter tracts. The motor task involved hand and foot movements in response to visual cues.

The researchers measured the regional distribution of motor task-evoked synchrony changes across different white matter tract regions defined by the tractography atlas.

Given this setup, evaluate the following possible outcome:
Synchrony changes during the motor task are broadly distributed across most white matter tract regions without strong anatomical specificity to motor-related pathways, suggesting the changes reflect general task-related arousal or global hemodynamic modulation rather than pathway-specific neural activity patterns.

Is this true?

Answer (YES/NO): NO